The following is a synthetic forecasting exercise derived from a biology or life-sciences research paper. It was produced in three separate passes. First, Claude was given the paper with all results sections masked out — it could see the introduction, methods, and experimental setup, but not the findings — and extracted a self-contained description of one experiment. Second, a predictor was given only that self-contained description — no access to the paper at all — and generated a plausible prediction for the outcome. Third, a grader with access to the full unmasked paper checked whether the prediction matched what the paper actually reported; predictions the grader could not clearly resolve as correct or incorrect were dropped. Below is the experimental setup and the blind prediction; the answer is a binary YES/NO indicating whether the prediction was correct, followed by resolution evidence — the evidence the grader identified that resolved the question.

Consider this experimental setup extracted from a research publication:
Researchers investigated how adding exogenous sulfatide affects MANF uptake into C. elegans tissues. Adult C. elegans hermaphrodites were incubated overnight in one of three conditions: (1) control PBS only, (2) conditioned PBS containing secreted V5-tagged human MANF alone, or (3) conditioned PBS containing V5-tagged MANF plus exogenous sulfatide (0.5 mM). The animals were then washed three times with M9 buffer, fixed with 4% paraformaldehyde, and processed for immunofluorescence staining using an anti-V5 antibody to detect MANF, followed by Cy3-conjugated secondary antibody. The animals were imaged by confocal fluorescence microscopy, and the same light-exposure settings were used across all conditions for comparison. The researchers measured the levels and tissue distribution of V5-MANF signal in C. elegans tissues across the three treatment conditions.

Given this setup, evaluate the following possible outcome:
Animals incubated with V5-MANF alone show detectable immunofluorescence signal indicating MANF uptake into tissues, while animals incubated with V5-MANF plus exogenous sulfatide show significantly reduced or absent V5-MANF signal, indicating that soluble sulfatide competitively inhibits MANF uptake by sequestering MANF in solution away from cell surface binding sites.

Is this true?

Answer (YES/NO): NO